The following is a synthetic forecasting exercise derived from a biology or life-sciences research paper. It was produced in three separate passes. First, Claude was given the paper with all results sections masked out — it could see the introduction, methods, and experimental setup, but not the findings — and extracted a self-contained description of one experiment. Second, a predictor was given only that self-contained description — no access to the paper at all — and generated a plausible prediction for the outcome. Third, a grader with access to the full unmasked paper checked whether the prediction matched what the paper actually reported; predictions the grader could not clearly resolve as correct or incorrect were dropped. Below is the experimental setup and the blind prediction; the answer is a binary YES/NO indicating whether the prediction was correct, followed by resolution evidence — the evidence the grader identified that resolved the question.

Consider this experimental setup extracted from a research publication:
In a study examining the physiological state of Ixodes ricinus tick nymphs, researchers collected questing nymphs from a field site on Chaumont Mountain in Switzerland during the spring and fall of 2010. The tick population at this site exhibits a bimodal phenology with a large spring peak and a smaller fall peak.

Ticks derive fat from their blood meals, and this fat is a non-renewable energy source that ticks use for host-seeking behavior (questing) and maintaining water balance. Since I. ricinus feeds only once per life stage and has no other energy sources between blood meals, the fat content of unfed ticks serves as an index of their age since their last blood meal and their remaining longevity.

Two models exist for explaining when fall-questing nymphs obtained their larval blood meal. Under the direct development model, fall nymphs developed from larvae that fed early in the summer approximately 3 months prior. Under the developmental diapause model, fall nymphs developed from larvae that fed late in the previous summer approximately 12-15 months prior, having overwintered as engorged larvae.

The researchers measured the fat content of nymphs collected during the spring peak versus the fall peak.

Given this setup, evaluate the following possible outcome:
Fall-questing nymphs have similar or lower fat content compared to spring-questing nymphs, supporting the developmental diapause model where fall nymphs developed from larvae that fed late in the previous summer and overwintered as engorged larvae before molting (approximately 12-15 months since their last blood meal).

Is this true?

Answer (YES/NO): NO